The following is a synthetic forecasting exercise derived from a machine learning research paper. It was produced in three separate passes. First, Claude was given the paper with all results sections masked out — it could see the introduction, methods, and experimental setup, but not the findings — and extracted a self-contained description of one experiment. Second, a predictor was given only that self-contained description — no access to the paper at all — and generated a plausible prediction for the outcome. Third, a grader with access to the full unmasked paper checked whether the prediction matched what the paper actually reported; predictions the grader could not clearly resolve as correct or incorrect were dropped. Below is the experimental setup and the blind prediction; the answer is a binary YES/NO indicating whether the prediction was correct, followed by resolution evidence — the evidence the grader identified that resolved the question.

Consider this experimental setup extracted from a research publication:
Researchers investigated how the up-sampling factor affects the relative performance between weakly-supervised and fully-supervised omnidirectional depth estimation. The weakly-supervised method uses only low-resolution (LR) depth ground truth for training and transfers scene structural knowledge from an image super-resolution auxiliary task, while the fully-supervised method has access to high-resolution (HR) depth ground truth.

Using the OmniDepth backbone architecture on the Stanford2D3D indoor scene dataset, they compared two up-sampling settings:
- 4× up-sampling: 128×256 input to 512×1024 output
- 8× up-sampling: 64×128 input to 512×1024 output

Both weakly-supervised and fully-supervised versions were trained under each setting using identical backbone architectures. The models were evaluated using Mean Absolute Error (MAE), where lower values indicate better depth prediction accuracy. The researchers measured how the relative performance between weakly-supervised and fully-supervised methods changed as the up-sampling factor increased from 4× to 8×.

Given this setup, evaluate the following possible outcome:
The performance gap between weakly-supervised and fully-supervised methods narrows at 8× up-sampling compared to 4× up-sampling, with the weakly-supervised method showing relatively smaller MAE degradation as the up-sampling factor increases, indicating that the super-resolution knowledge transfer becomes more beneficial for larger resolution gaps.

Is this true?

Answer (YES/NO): NO